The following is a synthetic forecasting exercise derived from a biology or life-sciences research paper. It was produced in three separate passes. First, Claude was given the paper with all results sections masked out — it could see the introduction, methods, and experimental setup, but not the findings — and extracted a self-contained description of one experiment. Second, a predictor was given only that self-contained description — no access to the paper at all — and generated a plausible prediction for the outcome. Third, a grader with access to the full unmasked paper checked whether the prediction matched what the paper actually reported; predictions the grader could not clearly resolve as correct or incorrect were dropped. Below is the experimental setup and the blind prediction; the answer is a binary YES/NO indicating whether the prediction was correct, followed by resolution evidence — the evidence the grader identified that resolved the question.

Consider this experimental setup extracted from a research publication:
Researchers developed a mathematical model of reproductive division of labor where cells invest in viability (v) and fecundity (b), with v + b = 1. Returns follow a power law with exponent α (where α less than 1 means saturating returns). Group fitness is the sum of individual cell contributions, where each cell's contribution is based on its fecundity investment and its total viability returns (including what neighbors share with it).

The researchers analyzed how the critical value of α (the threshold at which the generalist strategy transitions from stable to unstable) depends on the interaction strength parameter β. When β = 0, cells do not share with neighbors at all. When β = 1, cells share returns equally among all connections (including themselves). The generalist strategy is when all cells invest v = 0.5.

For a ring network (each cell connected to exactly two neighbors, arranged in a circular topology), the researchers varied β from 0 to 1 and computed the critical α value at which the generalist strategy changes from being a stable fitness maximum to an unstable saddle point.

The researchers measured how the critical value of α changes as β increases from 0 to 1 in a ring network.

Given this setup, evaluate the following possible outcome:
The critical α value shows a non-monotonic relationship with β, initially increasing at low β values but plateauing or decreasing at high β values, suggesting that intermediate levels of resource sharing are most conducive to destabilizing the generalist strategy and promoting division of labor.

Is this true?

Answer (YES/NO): NO